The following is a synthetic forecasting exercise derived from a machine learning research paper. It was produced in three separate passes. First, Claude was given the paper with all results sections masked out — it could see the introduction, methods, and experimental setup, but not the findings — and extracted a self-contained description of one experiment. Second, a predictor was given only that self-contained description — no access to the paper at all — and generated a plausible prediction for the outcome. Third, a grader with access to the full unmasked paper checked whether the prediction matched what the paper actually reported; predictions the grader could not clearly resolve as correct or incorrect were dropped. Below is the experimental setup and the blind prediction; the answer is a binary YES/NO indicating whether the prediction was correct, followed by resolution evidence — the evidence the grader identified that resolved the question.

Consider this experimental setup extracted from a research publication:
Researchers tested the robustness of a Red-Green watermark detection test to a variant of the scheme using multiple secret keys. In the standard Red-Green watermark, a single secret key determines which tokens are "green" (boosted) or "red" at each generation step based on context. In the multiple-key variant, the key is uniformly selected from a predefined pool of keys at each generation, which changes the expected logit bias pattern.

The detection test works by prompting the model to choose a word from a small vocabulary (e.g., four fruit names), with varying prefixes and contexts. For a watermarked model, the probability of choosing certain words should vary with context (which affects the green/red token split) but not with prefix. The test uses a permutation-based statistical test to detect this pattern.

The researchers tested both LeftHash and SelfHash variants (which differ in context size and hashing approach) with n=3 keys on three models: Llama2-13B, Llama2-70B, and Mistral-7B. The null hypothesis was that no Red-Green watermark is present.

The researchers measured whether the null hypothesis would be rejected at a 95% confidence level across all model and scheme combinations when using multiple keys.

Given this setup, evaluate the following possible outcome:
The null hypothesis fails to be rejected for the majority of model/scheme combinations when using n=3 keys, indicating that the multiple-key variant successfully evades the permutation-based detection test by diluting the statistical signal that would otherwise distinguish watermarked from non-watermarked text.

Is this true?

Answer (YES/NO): NO